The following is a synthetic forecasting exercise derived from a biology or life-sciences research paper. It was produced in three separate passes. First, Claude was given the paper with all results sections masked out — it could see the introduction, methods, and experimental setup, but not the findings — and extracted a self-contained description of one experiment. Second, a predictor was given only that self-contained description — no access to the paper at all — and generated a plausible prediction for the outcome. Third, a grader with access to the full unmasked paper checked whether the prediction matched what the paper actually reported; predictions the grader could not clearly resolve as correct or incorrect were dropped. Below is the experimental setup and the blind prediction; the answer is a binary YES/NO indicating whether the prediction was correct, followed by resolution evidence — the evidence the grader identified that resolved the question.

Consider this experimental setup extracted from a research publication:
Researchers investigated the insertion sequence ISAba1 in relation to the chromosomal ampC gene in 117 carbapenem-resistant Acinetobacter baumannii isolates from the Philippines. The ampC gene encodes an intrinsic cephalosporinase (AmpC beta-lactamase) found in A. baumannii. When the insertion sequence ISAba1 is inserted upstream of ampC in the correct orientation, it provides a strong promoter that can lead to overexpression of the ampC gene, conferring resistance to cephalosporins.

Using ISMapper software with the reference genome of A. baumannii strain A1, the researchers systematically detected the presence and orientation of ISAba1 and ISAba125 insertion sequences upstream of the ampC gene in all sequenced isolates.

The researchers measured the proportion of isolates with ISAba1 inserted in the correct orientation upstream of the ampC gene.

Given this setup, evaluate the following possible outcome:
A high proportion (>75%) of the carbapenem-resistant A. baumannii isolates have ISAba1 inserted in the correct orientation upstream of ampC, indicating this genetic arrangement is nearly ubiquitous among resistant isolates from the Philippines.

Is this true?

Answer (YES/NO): NO